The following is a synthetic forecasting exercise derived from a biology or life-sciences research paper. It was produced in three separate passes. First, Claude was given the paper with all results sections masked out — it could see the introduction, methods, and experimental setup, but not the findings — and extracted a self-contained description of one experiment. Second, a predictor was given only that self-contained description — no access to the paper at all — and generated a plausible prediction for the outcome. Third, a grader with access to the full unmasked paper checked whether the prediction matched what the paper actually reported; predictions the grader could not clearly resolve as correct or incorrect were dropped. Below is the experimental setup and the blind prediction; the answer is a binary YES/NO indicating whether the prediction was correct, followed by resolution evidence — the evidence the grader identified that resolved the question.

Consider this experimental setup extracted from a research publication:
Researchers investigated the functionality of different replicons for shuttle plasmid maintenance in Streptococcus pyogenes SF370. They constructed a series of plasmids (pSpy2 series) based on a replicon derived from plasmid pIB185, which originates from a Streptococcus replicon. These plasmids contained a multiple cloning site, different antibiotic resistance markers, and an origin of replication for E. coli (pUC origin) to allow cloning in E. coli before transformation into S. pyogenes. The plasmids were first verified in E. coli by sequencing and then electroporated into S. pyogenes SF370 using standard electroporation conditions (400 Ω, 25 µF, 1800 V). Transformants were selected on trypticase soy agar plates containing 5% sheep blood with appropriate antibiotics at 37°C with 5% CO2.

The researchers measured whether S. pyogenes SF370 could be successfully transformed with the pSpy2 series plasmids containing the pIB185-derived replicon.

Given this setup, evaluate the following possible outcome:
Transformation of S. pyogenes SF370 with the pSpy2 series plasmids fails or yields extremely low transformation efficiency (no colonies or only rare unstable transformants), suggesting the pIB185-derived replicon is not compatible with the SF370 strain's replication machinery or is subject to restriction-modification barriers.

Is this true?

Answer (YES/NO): YES